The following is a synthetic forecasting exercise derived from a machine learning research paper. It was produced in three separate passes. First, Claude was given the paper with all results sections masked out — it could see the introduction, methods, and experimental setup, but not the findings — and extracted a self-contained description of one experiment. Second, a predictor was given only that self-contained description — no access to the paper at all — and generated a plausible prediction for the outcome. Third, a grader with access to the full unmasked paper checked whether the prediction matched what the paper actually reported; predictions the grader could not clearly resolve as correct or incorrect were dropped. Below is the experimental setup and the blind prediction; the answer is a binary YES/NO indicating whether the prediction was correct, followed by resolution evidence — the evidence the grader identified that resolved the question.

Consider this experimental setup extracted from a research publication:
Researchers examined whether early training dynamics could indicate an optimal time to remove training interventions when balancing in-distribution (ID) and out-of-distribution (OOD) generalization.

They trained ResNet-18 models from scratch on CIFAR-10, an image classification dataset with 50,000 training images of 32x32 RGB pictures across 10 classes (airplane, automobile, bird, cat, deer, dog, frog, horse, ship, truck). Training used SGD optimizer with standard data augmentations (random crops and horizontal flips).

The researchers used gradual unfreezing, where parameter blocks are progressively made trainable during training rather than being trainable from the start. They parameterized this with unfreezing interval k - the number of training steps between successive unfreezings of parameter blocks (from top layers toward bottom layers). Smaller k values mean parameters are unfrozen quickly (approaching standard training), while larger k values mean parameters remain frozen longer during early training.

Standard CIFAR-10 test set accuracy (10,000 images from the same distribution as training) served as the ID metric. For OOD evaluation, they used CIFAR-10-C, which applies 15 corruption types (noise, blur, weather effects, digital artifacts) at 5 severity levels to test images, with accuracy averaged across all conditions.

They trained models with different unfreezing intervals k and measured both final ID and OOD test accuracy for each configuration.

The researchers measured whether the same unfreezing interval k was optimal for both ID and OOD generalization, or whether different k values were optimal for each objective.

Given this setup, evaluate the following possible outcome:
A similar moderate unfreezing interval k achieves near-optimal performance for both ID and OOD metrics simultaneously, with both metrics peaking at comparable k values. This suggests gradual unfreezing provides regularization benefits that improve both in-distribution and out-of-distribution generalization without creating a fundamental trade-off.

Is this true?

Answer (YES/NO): NO